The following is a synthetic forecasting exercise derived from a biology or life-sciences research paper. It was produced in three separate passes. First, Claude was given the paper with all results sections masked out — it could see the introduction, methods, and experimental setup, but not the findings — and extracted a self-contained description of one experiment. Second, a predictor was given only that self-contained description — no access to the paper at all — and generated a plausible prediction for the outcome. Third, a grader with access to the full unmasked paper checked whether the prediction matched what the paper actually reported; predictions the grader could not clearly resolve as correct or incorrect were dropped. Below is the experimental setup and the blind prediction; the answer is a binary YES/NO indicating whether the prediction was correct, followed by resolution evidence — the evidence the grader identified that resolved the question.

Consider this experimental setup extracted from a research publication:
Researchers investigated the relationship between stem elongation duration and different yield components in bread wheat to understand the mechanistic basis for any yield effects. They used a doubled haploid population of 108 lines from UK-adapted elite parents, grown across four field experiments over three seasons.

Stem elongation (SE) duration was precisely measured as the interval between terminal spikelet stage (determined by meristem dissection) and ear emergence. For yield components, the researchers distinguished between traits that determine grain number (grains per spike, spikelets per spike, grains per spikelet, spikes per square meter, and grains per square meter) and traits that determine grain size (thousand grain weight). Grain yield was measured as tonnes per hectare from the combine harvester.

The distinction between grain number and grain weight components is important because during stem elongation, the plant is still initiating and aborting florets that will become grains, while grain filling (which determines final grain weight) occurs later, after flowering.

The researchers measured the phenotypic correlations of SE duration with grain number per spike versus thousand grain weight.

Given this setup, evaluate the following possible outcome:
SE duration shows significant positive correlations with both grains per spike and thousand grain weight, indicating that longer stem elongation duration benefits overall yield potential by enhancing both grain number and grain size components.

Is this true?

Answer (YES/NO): NO